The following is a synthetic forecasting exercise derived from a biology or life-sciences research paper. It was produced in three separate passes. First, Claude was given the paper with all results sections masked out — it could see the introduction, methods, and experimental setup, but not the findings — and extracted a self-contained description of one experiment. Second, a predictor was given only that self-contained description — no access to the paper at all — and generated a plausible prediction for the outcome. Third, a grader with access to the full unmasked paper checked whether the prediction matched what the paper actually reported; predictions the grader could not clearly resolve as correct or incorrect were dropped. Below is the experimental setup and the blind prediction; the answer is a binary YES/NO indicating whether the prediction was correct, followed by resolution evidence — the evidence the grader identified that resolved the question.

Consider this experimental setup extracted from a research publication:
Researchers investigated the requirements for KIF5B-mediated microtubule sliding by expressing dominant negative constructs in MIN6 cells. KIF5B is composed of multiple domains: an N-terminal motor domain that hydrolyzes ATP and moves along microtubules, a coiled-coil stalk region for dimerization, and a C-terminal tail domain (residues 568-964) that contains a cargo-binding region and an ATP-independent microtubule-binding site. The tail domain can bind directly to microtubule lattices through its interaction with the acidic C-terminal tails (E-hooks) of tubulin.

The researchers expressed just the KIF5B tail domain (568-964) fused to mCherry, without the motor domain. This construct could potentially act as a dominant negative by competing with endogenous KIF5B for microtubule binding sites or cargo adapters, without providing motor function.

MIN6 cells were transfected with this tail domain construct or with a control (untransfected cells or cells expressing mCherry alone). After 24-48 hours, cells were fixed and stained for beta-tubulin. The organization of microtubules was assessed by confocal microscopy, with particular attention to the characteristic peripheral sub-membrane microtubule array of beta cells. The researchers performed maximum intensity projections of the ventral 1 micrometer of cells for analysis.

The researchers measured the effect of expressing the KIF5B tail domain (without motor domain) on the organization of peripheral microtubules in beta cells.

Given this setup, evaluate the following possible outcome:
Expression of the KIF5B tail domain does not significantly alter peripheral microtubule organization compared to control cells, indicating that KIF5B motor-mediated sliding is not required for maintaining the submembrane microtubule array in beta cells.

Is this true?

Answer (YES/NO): NO